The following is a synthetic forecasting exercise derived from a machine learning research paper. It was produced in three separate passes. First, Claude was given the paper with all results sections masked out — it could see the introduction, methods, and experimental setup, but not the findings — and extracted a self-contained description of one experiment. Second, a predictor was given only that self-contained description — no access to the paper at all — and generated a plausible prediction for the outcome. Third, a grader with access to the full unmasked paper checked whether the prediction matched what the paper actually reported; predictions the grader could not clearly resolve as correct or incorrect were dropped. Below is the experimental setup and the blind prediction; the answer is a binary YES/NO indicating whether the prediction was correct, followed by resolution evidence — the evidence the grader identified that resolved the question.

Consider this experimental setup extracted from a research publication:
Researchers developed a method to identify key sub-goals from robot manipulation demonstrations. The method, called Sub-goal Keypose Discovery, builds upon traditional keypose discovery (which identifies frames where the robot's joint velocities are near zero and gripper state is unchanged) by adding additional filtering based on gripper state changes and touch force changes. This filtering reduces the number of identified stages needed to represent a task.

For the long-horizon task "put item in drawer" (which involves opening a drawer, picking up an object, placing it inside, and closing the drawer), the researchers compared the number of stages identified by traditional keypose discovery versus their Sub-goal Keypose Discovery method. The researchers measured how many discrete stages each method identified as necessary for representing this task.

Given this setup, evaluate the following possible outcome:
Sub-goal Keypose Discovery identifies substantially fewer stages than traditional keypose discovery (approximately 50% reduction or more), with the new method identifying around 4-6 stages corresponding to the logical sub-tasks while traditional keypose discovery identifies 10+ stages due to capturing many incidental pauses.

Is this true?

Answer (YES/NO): YES